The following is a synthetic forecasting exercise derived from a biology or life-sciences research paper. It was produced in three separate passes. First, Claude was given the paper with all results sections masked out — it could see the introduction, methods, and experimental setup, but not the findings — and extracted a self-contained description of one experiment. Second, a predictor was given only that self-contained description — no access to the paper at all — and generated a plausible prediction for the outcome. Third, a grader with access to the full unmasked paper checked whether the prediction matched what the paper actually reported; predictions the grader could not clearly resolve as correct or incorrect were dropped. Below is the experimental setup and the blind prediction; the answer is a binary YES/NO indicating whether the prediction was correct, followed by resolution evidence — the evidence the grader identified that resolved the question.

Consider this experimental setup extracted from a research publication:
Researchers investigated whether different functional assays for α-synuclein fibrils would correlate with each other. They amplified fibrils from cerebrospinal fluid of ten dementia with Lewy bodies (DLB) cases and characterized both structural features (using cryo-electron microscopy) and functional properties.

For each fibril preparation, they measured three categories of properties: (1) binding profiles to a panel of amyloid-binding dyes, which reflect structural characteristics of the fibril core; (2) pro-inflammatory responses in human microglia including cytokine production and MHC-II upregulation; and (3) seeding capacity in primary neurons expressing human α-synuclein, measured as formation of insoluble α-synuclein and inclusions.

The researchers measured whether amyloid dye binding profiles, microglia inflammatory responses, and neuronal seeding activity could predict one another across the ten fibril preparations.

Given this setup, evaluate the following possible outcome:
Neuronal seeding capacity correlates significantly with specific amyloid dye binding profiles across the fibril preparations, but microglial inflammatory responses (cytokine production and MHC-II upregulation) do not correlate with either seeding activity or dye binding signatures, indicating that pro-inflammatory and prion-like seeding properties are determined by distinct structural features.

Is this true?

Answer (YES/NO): NO